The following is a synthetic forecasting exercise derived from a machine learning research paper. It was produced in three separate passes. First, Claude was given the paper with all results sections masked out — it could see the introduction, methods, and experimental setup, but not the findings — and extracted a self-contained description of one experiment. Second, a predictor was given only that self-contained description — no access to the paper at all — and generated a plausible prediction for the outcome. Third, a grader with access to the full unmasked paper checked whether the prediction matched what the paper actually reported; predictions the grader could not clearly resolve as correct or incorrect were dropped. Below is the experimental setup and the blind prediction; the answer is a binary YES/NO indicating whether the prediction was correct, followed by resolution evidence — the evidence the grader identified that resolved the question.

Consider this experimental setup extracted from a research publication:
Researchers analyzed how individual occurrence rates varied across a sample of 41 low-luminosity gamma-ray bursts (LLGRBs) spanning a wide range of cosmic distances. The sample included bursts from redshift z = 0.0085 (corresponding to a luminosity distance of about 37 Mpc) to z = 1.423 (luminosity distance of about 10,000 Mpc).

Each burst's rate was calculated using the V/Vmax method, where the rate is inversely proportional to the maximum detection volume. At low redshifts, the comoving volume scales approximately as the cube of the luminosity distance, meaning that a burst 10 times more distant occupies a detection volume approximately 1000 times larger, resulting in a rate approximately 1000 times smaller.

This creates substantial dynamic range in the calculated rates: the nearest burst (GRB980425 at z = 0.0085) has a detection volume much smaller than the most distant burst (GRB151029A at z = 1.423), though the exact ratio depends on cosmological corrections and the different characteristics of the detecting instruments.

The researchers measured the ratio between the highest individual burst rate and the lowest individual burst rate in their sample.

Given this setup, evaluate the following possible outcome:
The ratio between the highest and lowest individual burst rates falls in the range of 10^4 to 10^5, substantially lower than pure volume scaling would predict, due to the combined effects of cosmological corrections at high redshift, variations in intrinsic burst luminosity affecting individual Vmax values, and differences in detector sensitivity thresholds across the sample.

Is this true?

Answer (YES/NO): NO